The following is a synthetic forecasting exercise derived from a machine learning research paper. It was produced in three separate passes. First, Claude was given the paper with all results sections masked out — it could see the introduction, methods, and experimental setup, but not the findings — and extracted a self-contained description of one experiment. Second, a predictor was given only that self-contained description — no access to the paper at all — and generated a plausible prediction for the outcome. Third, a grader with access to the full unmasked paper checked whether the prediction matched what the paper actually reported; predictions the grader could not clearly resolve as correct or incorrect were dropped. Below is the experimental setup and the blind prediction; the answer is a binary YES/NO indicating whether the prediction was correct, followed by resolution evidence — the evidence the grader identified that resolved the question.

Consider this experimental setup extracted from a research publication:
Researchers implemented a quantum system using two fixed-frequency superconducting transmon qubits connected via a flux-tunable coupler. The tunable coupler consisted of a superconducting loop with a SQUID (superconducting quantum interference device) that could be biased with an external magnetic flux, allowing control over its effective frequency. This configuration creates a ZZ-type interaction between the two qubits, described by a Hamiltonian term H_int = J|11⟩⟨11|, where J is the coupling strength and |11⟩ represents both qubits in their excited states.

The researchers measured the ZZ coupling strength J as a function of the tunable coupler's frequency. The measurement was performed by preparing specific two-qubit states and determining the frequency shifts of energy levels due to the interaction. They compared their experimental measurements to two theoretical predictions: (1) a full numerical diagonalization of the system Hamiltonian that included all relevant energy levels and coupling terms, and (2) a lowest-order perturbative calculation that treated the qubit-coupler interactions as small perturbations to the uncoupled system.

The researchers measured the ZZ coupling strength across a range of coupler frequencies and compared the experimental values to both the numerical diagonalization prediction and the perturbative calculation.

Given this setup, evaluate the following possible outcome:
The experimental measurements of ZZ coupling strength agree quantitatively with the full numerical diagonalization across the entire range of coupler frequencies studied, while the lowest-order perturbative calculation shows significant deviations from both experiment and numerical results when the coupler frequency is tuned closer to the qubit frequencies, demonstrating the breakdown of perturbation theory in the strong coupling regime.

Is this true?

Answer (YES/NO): NO